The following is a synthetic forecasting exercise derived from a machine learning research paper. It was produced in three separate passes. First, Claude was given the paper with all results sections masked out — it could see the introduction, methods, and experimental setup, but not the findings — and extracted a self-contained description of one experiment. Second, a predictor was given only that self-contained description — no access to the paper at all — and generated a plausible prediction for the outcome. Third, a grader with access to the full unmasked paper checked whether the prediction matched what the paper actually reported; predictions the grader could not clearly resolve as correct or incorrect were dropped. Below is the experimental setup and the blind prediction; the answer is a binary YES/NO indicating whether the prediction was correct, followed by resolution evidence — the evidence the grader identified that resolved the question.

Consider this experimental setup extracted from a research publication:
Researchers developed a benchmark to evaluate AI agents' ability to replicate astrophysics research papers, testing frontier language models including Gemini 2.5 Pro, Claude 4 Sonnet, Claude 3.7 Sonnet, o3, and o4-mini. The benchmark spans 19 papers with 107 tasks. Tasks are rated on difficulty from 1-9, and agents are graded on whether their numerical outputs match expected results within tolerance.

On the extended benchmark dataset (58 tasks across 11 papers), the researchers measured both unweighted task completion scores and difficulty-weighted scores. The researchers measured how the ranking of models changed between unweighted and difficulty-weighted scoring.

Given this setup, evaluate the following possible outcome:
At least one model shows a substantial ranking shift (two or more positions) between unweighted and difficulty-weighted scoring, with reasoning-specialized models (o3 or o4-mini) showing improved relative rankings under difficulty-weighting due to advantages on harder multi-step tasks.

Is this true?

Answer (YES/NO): NO